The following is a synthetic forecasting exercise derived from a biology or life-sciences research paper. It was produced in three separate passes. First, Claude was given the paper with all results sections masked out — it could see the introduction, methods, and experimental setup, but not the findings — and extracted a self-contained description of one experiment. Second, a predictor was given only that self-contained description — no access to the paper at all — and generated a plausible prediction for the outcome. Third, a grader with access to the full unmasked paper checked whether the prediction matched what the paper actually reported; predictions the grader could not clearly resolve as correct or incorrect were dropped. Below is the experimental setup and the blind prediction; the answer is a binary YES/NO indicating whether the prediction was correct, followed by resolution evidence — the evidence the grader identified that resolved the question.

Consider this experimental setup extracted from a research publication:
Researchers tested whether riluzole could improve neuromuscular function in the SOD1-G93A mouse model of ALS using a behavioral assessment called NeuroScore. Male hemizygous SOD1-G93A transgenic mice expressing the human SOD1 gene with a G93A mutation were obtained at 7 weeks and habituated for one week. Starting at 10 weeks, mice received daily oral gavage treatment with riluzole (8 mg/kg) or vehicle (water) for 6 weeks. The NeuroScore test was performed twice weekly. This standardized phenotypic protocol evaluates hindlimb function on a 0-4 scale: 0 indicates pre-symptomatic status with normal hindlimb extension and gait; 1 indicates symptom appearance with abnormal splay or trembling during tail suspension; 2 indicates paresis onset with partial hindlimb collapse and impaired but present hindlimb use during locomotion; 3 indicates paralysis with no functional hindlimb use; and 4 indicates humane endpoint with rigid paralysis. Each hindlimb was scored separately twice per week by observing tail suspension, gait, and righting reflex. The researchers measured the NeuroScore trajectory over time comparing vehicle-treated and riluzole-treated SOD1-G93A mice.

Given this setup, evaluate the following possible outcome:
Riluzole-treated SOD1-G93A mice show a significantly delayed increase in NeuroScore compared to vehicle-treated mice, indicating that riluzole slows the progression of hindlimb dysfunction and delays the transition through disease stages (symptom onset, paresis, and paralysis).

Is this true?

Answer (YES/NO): NO